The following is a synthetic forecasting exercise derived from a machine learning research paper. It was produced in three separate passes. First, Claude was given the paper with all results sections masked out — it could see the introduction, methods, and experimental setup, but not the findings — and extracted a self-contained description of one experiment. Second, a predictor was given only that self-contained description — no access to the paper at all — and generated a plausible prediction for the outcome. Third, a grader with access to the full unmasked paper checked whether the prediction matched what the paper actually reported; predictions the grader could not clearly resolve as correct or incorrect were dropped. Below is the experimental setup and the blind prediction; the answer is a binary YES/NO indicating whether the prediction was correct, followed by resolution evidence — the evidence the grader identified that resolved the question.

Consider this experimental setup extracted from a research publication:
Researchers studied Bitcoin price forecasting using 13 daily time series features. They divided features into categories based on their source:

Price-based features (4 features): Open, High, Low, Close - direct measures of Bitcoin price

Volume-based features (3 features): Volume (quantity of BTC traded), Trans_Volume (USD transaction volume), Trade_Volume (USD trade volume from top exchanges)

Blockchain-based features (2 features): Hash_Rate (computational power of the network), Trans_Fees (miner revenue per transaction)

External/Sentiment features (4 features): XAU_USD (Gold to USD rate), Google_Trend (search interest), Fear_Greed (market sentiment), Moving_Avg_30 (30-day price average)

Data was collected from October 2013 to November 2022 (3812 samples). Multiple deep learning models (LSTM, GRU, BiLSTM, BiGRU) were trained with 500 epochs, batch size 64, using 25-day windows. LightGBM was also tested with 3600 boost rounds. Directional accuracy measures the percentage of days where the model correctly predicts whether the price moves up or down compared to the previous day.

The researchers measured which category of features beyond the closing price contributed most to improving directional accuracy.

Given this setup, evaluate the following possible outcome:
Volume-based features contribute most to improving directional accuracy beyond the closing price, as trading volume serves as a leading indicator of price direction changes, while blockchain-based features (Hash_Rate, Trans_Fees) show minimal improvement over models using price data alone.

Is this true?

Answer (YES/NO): NO